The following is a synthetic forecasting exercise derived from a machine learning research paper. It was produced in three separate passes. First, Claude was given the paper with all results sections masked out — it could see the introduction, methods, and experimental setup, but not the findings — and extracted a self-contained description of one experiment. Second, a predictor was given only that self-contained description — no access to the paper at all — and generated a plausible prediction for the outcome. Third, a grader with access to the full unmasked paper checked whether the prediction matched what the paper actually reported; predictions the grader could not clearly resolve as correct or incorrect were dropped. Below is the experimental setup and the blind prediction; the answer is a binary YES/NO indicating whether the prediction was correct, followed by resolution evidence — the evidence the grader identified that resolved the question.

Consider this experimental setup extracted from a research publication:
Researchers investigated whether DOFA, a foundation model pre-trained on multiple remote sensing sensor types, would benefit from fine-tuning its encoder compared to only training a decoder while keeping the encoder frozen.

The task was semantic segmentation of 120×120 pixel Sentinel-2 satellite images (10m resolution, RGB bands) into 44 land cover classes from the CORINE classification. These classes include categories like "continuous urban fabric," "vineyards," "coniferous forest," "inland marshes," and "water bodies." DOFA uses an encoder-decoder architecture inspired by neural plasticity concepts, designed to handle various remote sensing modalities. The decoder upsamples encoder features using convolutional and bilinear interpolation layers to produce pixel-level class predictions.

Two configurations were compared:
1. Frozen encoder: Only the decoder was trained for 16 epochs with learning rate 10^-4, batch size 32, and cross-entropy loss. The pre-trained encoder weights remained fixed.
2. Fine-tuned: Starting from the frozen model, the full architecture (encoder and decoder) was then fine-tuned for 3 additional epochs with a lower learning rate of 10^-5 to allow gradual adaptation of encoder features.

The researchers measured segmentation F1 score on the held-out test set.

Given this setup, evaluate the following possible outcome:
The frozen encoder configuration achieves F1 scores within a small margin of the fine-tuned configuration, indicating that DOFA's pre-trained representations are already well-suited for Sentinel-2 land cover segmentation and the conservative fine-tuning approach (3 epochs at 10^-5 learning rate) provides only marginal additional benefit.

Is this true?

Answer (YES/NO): NO